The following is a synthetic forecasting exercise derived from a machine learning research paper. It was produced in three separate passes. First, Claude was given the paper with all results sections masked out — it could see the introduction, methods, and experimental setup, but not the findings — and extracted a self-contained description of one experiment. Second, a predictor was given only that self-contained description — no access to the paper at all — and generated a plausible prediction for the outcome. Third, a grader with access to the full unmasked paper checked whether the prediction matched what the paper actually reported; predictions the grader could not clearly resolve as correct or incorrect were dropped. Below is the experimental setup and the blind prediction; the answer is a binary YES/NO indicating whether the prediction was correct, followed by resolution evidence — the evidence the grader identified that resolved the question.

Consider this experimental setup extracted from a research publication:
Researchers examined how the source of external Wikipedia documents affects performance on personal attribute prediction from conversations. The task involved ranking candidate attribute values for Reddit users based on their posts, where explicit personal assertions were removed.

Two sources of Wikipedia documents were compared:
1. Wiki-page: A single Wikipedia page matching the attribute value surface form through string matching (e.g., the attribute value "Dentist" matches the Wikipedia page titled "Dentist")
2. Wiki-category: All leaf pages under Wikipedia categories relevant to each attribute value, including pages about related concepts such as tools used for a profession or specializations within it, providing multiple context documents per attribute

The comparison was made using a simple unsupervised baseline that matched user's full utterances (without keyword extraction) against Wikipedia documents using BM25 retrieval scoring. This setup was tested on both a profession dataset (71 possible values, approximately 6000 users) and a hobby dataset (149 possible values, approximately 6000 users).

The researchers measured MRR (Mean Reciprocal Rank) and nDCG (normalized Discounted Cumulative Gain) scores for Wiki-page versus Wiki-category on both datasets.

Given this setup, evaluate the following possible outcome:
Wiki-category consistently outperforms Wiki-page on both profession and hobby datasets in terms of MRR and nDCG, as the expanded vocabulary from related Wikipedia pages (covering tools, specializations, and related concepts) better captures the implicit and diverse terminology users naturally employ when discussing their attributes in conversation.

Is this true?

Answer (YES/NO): NO